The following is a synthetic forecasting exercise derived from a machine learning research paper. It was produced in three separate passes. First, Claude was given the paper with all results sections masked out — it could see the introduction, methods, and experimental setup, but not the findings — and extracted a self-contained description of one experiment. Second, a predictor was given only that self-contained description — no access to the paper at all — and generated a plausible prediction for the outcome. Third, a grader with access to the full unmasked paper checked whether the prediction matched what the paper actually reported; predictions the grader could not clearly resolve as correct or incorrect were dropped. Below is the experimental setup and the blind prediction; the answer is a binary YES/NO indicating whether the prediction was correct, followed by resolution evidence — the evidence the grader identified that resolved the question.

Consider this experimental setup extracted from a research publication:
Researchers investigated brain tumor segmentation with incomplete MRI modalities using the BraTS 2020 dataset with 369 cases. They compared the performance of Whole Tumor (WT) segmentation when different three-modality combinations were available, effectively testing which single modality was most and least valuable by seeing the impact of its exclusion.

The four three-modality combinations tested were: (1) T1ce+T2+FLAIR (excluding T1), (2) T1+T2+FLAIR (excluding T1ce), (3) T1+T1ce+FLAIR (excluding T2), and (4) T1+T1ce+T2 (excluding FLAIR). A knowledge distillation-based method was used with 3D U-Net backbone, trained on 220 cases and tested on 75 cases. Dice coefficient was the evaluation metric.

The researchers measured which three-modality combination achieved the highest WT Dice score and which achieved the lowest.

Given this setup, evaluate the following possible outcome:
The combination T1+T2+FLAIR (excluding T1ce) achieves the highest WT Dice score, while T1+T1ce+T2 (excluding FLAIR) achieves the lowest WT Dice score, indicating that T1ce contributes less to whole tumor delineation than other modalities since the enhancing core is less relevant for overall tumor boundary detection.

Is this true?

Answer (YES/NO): NO